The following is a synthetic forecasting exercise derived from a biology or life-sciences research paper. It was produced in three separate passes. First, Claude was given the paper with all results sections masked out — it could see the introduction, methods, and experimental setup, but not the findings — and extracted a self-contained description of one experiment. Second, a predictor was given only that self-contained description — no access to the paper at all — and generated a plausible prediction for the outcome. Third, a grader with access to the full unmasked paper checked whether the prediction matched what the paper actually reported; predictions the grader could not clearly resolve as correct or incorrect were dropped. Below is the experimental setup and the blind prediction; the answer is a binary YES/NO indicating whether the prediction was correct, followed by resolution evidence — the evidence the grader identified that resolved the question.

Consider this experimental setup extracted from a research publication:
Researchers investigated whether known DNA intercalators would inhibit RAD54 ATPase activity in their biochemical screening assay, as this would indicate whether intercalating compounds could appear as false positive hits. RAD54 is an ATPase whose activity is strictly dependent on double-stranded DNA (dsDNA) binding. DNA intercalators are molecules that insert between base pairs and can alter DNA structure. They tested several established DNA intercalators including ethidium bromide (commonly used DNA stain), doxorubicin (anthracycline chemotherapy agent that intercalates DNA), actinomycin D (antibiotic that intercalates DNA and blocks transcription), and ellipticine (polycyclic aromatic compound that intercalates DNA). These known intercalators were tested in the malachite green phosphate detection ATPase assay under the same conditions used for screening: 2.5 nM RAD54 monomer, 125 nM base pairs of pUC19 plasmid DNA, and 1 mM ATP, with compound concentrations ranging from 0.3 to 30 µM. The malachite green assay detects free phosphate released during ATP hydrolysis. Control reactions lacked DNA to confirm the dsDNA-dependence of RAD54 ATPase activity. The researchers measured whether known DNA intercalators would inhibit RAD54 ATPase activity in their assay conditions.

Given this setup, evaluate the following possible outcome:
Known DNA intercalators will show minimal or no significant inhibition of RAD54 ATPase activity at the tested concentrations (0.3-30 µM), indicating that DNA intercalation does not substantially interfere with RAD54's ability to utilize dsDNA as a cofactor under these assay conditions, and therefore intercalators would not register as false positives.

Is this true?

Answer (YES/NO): NO